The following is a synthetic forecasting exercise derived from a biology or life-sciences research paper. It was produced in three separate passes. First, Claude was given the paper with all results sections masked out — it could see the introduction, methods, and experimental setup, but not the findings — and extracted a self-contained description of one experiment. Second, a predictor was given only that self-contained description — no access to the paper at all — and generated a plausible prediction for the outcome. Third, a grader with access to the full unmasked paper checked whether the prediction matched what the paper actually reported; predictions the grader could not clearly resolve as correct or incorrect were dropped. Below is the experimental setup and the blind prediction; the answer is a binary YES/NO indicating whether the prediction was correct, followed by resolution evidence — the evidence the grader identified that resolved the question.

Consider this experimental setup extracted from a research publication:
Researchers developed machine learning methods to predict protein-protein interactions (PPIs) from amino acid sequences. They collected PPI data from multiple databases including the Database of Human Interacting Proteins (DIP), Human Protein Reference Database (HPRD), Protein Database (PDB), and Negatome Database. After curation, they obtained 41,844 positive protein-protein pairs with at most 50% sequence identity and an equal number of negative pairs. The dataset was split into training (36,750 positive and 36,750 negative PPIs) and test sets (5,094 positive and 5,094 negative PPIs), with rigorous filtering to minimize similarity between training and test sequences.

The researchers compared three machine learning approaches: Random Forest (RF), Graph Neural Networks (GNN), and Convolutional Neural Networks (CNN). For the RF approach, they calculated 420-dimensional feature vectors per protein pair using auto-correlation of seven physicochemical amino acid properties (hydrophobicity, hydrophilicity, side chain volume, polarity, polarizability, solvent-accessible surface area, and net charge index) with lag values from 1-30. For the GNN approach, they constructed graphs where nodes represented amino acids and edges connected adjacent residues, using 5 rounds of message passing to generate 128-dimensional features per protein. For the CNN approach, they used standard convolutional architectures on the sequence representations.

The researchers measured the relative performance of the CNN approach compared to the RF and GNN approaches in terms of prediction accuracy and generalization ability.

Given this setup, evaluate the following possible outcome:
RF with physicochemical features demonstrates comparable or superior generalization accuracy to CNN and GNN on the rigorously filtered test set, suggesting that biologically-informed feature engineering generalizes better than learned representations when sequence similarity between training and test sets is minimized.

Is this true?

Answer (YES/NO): YES